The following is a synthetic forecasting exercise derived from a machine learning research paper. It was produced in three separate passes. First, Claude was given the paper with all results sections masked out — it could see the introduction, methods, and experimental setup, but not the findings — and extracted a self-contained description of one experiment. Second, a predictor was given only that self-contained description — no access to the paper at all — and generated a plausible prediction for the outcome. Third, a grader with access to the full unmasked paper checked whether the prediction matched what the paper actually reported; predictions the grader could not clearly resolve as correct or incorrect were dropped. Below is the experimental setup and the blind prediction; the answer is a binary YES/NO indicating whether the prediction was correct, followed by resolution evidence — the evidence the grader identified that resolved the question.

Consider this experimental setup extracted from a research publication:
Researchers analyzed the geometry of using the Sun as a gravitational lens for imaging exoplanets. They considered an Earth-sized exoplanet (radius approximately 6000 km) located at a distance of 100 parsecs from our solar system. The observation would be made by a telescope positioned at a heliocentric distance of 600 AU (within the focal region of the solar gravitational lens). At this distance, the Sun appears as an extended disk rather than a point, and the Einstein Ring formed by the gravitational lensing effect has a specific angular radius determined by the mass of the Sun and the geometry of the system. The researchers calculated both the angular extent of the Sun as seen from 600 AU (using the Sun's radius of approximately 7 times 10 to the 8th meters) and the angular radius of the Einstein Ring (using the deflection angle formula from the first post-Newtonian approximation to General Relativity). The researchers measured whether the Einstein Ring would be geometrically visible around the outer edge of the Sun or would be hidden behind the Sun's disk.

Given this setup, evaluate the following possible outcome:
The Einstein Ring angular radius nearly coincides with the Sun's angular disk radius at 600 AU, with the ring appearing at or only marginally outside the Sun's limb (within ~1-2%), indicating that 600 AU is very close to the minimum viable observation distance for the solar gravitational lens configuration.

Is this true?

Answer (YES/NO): NO